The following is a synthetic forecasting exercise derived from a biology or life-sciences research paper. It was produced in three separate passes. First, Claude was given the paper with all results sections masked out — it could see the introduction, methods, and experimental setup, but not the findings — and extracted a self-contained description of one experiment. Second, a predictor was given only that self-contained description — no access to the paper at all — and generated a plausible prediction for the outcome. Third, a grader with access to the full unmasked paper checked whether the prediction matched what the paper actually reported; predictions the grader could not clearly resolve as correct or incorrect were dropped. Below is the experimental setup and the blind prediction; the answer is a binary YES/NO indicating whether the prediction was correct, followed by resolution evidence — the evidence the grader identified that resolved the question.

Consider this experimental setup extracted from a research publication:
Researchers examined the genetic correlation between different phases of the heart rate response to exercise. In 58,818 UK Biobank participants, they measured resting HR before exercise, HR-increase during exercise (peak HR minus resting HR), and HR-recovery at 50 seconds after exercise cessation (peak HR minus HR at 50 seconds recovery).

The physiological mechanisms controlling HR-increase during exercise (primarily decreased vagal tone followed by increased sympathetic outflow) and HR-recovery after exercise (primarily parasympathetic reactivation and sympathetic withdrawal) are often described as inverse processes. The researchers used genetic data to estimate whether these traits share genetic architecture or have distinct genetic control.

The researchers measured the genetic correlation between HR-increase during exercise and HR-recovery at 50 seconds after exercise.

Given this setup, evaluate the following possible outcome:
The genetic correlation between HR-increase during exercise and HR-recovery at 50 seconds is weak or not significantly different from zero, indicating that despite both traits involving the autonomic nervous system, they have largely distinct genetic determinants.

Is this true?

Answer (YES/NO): NO